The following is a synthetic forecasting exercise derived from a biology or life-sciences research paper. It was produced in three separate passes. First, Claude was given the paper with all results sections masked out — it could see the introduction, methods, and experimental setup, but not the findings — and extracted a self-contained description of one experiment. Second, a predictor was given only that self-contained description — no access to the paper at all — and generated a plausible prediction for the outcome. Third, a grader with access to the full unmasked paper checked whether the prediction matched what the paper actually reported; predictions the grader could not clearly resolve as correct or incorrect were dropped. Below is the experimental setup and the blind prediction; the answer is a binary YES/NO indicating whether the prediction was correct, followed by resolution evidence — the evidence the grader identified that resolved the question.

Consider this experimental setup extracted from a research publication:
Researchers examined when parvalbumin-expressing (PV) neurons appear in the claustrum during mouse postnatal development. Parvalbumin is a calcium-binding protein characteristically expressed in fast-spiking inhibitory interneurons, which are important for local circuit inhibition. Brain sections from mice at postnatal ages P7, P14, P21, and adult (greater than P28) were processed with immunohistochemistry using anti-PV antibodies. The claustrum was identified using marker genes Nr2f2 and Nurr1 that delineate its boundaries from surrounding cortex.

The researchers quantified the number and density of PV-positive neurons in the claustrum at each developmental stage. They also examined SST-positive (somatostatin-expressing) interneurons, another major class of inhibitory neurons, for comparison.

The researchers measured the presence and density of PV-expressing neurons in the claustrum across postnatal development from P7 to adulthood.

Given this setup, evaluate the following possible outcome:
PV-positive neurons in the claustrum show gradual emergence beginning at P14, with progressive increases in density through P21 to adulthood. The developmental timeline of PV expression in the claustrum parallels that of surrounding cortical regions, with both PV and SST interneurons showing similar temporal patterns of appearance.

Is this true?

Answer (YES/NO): NO